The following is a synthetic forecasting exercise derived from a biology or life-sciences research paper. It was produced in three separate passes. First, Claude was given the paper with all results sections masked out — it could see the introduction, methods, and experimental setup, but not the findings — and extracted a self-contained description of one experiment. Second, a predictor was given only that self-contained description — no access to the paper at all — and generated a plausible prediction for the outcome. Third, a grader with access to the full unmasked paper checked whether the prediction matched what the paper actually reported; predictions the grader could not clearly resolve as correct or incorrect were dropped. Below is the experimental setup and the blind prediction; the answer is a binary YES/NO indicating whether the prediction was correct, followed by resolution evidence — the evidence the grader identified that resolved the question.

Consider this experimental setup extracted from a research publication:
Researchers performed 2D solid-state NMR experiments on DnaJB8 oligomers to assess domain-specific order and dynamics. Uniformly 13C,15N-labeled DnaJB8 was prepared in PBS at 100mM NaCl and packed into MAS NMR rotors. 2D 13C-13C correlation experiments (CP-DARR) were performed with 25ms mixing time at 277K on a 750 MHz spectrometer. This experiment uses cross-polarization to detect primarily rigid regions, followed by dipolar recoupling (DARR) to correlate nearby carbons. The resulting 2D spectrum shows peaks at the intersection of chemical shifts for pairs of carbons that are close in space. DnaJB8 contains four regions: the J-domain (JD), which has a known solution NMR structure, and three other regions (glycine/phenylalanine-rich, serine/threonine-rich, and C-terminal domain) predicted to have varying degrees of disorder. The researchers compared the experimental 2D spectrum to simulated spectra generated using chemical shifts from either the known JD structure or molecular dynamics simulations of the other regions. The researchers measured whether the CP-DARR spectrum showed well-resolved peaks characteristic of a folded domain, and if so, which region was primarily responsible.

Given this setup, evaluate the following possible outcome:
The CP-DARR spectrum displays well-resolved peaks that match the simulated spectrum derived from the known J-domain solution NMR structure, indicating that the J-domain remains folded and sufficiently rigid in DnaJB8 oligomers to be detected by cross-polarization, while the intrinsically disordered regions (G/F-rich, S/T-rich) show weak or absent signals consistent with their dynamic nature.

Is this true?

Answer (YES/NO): NO